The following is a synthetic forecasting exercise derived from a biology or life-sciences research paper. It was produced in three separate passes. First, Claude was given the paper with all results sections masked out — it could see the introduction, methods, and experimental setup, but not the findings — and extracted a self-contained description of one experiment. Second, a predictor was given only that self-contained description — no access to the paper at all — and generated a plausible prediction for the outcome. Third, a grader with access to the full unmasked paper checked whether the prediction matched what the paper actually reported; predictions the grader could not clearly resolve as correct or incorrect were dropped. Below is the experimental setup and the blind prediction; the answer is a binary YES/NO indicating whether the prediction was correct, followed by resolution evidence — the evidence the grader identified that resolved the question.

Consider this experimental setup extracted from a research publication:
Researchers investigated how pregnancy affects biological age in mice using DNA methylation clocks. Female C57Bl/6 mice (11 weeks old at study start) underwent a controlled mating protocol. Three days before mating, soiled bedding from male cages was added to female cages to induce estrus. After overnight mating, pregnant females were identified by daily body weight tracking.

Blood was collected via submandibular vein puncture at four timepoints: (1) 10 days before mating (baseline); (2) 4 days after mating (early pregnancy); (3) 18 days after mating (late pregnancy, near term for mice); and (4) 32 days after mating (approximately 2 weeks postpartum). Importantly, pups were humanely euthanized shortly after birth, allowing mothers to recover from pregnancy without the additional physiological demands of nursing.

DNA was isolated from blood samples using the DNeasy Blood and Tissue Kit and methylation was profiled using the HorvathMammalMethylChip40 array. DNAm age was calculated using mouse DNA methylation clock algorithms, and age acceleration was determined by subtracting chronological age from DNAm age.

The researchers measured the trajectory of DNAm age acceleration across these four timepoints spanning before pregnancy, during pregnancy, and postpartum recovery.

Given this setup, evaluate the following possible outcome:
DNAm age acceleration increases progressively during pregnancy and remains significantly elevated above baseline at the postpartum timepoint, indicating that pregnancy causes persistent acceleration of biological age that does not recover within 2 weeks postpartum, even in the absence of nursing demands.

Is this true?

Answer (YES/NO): NO